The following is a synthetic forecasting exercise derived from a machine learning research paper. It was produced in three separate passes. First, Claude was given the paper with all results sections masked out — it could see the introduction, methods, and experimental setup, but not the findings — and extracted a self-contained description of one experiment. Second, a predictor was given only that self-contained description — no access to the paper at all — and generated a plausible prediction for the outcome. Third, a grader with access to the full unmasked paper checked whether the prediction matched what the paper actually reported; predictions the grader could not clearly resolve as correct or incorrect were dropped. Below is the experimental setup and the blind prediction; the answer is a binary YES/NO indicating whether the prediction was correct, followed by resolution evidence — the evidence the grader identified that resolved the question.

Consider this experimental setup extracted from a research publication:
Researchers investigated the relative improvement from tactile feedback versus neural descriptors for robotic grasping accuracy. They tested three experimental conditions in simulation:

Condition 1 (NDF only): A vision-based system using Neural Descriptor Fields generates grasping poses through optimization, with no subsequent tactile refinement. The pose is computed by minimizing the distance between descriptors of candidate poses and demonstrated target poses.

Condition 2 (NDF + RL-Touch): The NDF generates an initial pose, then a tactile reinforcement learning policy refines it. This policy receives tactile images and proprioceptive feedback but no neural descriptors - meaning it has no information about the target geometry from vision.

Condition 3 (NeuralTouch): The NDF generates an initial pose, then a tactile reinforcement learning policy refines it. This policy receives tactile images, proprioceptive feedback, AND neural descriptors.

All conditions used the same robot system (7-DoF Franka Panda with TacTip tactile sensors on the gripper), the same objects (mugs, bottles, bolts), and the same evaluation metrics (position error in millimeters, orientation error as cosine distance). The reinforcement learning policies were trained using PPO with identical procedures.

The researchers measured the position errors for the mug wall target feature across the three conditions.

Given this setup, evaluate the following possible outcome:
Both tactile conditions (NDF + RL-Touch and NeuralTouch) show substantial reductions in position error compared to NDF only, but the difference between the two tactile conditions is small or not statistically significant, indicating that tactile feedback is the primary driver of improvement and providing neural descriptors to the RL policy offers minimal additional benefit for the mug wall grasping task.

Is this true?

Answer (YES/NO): NO